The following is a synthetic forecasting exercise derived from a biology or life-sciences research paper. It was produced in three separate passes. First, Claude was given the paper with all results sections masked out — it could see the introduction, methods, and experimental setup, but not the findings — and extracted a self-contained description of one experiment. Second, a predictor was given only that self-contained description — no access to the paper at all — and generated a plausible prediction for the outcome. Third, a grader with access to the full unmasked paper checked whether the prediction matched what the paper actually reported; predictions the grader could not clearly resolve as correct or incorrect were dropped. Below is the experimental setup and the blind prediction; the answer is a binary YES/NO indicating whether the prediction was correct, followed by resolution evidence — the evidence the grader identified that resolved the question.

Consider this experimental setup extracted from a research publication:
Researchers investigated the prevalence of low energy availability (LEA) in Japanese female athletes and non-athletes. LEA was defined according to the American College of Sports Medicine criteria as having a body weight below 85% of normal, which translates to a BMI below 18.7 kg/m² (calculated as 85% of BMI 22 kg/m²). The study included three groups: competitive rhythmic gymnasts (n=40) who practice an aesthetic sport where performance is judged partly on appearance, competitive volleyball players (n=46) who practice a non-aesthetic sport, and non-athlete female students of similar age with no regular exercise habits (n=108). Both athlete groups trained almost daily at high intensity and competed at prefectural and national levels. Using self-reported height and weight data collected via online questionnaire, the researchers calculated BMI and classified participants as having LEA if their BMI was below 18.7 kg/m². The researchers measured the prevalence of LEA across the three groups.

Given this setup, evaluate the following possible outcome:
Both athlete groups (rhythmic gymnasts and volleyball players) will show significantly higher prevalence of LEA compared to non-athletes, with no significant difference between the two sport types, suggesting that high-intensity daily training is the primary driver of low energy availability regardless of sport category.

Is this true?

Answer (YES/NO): NO